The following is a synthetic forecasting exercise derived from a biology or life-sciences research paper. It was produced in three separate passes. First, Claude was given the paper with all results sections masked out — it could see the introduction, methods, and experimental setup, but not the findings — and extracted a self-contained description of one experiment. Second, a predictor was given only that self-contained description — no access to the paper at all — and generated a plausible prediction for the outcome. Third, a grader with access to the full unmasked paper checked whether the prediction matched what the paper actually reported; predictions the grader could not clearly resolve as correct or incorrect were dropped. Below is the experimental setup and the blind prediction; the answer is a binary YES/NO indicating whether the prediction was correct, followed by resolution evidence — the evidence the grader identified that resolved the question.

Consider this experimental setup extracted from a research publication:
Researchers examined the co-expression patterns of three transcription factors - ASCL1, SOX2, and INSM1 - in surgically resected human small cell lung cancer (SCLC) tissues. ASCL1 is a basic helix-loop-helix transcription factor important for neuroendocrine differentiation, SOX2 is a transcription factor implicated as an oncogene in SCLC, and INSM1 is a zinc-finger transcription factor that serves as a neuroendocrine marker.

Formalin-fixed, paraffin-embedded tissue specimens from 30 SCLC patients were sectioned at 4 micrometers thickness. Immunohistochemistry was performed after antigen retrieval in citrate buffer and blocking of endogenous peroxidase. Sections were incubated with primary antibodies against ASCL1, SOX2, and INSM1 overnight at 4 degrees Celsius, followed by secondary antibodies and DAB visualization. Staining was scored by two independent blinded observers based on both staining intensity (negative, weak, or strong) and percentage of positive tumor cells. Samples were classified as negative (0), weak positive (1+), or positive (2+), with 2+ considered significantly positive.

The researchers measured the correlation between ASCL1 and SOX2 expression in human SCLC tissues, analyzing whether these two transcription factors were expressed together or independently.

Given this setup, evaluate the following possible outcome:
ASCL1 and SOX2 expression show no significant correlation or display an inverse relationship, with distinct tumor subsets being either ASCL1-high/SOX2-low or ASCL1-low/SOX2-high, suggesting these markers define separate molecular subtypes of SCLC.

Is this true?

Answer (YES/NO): NO